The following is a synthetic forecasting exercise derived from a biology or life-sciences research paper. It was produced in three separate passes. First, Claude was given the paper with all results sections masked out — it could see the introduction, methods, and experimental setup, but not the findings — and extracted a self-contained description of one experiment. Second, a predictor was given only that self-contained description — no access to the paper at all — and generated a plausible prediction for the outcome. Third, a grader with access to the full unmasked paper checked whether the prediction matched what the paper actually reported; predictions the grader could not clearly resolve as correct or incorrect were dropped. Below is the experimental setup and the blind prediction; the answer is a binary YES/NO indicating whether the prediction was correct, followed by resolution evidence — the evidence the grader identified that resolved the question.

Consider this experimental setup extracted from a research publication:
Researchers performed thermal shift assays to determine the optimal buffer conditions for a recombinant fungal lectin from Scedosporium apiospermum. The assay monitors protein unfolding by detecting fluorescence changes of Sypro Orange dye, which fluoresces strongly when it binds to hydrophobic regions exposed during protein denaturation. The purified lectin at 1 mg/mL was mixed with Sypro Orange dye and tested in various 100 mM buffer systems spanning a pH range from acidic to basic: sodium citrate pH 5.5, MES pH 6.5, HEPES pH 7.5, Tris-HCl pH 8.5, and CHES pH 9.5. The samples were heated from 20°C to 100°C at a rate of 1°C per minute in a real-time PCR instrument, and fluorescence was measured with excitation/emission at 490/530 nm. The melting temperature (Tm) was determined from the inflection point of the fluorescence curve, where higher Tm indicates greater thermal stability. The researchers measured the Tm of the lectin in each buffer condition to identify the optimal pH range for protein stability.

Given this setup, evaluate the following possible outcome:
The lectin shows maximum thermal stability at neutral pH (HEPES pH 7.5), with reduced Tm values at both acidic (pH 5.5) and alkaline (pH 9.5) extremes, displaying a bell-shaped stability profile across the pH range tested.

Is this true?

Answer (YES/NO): NO